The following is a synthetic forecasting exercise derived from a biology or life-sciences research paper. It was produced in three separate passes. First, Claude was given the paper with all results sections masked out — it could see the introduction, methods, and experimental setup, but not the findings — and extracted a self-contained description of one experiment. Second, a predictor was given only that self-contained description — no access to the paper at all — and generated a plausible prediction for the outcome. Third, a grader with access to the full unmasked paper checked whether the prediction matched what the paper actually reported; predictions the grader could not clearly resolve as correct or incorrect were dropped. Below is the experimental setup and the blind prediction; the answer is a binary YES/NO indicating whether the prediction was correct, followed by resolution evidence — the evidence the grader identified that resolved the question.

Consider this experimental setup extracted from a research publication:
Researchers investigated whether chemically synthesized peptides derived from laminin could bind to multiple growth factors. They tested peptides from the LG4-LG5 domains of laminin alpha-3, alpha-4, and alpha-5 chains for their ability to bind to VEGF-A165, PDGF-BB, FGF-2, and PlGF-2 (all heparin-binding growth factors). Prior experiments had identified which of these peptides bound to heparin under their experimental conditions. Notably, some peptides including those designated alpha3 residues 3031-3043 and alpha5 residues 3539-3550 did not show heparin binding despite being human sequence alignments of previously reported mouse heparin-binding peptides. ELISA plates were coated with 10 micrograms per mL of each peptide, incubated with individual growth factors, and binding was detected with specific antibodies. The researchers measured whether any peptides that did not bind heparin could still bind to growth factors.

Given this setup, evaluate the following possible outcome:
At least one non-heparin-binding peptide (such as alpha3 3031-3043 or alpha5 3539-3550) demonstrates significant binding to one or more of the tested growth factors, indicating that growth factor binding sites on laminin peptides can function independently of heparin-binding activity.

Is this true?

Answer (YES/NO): YES